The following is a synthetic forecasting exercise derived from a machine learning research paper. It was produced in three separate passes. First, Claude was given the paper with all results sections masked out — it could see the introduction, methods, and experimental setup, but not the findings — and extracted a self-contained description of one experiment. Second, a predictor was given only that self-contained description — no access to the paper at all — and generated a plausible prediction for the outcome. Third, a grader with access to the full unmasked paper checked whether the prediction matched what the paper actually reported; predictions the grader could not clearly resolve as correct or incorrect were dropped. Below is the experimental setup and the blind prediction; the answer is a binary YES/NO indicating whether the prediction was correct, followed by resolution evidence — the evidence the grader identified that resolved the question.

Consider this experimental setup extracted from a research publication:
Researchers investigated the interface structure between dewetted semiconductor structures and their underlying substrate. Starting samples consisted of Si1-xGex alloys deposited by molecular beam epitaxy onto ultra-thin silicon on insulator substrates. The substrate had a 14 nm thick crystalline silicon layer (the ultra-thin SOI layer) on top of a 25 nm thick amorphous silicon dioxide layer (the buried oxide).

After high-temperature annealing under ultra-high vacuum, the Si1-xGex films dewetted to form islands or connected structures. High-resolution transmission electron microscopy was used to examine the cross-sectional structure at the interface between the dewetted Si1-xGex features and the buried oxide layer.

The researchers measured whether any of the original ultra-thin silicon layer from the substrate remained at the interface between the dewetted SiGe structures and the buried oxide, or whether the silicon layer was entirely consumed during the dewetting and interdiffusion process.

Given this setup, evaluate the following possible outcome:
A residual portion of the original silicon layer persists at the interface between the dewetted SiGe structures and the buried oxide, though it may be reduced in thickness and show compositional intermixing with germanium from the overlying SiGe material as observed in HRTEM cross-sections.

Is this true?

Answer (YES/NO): YES